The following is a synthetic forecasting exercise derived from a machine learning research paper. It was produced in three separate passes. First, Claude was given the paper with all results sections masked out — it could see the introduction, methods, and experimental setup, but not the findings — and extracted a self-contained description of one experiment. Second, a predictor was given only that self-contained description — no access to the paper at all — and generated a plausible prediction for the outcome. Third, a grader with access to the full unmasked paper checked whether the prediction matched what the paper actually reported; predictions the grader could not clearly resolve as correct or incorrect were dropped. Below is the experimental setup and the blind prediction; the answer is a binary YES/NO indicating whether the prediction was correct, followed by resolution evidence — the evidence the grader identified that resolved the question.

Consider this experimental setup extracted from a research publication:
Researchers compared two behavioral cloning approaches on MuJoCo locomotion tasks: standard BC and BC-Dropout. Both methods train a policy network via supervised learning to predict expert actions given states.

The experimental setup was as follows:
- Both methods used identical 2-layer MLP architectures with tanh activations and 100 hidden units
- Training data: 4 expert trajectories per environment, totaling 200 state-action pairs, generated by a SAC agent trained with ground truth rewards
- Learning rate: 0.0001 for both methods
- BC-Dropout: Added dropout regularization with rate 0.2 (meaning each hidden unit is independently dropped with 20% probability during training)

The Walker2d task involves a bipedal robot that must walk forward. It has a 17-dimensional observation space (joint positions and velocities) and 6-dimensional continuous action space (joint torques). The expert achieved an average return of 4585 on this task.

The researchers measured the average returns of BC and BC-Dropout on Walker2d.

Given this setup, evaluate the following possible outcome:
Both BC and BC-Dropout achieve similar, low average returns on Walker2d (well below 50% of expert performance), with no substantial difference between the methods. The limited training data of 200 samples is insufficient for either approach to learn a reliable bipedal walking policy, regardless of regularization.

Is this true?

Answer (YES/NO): NO